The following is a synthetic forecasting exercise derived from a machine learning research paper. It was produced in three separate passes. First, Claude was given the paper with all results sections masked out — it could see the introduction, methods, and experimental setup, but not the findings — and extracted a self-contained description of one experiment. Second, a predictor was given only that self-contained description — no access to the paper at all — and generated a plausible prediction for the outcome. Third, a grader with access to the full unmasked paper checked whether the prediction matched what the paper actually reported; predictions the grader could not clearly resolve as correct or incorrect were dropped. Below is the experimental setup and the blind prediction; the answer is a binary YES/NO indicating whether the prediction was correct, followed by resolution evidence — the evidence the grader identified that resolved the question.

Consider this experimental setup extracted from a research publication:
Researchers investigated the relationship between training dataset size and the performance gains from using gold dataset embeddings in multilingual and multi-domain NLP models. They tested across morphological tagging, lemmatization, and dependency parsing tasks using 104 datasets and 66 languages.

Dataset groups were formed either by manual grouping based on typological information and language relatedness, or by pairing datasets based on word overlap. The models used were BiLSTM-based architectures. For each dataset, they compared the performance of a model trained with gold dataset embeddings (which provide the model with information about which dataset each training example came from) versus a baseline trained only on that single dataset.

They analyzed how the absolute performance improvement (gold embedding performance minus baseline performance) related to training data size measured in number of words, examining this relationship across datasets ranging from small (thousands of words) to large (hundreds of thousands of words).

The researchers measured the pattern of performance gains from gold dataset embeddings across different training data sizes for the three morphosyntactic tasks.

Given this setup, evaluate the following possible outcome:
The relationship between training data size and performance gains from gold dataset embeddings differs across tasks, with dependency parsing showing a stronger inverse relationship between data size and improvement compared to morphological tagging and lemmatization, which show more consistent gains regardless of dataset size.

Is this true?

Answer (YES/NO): NO